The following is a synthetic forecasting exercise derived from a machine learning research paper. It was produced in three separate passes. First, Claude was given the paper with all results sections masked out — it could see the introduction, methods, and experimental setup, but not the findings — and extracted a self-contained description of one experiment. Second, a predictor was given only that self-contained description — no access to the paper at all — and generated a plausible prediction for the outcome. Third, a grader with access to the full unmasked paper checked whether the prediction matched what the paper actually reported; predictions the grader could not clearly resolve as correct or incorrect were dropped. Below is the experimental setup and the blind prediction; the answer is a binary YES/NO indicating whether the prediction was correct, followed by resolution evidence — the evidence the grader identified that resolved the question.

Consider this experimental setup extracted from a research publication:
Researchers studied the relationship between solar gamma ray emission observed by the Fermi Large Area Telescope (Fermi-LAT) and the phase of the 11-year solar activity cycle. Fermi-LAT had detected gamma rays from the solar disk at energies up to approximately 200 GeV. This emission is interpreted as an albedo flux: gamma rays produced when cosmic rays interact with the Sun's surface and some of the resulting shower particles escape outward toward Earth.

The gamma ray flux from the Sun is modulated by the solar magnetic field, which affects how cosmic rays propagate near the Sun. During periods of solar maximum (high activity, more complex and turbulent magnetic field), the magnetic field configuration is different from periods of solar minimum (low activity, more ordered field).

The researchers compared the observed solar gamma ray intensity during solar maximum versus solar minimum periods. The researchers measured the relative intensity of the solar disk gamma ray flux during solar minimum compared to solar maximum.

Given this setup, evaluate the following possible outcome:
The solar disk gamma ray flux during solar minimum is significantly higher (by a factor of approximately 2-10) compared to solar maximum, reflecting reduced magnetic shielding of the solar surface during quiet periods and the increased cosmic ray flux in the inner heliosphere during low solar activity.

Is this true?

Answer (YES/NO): YES